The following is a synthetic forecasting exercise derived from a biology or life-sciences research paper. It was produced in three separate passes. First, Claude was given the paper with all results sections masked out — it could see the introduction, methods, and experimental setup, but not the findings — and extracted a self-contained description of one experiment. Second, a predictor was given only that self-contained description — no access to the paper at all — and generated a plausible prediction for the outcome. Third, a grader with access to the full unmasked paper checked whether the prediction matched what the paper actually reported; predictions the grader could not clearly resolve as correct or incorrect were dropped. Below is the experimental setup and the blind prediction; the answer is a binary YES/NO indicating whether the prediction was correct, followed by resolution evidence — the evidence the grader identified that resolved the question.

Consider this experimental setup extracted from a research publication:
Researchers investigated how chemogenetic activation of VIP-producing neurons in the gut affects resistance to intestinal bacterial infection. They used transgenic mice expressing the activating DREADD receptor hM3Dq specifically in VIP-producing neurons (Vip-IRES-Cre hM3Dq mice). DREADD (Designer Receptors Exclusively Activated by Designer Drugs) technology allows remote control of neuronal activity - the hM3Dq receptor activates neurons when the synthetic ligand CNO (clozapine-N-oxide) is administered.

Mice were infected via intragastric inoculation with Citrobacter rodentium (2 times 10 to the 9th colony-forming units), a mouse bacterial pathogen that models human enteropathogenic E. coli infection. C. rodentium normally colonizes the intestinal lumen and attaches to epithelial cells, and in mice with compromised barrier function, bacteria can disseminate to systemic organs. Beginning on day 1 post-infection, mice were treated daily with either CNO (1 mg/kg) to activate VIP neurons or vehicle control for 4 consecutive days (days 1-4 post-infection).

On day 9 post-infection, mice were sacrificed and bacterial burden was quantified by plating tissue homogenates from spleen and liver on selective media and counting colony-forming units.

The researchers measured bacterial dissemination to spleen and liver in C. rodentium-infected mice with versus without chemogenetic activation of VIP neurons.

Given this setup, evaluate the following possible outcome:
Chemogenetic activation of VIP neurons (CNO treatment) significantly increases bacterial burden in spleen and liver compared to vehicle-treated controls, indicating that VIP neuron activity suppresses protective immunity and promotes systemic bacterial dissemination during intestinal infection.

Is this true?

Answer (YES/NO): YES